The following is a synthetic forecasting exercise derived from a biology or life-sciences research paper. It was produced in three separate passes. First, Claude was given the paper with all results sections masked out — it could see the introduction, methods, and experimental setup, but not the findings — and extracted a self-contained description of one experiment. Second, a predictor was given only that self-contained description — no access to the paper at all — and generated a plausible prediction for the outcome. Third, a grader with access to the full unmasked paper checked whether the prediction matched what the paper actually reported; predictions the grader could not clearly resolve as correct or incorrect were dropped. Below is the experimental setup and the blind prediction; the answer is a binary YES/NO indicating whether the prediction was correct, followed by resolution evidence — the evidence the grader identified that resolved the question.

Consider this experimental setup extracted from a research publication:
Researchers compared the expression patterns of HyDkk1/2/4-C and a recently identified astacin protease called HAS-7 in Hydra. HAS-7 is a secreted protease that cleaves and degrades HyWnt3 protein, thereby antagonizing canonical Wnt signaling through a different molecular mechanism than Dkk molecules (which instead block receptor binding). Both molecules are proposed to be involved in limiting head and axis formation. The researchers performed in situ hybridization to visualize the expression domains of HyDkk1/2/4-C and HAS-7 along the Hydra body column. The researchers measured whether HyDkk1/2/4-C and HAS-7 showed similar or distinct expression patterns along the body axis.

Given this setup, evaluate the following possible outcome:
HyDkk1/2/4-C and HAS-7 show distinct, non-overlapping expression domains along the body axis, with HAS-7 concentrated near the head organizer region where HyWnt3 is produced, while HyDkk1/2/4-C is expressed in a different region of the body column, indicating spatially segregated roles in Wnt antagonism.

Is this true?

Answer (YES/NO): NO